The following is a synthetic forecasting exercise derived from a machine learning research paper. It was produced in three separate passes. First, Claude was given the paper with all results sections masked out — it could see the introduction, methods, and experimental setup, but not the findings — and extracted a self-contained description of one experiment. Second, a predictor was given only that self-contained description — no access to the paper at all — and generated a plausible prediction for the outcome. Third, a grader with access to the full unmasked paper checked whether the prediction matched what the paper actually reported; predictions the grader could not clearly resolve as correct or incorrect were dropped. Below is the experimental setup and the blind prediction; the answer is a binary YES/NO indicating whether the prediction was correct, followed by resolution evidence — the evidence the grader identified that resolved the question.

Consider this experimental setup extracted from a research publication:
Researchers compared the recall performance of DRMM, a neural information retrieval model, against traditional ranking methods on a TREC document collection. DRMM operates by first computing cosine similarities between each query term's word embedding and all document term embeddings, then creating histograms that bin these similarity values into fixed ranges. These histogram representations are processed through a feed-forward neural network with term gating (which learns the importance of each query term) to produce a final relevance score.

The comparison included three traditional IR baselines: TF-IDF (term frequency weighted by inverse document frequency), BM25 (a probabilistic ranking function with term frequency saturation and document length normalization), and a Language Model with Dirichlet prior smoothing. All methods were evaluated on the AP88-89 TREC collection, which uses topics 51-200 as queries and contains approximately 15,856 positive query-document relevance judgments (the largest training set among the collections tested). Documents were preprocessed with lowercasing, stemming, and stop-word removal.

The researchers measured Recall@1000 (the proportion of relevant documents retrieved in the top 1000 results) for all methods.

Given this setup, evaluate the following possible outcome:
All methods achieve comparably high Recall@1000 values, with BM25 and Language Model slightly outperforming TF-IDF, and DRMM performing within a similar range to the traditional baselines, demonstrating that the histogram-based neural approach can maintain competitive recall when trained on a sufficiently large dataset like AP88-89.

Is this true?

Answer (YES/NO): NO